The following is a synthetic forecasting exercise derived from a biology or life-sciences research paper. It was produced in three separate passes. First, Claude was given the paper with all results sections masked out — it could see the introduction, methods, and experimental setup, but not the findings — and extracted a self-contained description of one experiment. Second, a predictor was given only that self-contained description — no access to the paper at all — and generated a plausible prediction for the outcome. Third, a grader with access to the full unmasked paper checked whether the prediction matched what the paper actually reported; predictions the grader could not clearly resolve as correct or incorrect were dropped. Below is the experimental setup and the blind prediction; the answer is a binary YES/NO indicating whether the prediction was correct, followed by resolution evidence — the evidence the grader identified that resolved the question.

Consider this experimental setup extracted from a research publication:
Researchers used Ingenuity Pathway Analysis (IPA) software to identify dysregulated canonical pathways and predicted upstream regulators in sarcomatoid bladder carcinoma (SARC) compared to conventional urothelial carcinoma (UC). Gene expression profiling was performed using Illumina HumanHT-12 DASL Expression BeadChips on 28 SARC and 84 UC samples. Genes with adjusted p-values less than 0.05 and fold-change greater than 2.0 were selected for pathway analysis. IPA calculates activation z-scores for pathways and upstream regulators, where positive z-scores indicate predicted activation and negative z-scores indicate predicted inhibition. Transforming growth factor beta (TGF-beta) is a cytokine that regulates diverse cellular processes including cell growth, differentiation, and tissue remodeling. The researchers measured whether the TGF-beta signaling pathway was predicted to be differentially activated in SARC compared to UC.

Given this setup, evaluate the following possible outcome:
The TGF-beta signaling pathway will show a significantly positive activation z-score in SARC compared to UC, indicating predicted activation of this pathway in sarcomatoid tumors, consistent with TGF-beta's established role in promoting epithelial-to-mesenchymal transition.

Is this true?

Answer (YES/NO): YES